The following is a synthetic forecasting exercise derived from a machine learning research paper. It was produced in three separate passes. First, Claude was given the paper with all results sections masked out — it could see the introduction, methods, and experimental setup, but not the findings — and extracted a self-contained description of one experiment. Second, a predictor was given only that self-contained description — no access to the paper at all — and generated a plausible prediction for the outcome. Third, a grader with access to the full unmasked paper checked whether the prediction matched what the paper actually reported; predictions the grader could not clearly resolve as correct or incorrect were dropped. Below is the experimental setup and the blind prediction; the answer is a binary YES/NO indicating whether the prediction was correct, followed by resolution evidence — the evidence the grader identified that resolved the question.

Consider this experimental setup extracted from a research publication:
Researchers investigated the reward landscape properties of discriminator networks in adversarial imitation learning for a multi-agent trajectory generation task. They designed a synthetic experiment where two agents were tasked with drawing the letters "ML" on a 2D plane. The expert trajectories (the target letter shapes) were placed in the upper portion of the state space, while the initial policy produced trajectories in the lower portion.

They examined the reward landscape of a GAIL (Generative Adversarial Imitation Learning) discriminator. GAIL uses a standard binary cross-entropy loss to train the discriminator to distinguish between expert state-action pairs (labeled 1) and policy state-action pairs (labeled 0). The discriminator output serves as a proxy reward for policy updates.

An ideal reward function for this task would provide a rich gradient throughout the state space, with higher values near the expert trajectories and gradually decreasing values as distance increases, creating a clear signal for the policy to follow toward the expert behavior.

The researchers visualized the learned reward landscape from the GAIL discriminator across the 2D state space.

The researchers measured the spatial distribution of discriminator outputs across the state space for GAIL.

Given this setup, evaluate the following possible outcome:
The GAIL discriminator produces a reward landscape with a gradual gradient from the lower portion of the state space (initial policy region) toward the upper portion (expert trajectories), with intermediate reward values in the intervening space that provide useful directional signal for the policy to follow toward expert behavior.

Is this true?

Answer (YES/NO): NO